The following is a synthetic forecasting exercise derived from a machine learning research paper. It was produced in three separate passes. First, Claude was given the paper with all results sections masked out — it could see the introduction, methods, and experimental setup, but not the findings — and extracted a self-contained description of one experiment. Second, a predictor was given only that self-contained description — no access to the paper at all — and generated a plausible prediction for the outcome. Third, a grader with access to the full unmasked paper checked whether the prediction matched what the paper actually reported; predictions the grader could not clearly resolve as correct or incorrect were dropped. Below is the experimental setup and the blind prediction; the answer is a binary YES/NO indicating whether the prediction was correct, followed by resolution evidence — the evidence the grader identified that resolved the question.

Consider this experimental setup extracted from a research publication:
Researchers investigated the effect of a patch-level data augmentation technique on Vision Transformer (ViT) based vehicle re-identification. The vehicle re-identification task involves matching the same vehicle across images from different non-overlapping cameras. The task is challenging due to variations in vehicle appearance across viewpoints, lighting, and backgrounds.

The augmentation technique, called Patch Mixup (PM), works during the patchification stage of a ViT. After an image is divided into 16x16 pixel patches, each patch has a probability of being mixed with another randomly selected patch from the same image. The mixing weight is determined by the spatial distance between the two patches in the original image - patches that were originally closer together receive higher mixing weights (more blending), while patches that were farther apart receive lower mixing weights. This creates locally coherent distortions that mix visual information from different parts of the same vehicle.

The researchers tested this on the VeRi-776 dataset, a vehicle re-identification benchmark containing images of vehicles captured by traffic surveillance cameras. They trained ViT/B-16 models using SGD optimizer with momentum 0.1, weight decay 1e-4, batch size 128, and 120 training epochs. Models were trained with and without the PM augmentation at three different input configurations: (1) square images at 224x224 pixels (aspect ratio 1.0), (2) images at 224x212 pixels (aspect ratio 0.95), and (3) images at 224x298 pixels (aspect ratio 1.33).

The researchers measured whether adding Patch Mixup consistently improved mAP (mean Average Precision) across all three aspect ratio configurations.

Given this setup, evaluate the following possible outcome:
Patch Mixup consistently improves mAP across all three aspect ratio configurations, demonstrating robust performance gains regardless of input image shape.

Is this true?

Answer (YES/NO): NO